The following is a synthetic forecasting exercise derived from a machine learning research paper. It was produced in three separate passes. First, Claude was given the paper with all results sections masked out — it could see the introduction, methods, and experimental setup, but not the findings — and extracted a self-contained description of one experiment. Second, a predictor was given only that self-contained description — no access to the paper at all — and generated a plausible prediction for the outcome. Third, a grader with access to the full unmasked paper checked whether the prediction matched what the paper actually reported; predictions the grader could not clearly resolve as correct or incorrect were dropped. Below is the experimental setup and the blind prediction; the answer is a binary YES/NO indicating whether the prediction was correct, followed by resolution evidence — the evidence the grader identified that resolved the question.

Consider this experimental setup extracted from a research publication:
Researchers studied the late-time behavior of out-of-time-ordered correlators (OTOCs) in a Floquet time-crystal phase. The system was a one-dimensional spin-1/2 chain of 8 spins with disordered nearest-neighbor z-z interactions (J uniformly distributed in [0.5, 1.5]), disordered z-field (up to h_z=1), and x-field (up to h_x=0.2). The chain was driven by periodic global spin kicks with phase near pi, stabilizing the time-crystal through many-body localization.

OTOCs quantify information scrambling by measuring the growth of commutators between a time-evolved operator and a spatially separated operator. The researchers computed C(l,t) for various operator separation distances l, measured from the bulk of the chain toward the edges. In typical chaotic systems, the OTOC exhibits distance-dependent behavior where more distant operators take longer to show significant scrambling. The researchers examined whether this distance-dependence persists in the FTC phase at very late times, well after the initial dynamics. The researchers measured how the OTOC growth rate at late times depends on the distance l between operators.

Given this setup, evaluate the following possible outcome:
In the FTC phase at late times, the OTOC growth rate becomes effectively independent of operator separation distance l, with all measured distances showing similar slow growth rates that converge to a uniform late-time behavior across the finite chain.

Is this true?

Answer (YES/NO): YES